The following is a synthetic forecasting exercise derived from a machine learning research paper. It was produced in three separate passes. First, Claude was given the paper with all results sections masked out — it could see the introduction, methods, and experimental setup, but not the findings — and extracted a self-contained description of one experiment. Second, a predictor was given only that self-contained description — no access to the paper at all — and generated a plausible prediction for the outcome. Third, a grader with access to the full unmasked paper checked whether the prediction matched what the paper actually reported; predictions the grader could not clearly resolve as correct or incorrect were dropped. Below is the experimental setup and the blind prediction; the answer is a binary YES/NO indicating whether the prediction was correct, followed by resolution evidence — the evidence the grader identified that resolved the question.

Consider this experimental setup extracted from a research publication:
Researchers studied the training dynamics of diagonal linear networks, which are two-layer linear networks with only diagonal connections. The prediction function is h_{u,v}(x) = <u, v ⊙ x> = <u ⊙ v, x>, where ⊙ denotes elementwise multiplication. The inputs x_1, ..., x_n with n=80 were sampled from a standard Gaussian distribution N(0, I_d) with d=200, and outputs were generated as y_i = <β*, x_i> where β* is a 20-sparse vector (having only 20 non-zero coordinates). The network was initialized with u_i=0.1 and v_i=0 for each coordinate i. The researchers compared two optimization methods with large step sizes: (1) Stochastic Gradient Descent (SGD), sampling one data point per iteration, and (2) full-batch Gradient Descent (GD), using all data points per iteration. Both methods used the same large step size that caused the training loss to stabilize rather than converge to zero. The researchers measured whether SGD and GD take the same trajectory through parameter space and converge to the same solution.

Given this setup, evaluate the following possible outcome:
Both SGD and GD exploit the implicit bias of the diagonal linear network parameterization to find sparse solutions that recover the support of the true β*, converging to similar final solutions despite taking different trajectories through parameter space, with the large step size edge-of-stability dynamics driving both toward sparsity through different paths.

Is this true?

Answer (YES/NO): NO